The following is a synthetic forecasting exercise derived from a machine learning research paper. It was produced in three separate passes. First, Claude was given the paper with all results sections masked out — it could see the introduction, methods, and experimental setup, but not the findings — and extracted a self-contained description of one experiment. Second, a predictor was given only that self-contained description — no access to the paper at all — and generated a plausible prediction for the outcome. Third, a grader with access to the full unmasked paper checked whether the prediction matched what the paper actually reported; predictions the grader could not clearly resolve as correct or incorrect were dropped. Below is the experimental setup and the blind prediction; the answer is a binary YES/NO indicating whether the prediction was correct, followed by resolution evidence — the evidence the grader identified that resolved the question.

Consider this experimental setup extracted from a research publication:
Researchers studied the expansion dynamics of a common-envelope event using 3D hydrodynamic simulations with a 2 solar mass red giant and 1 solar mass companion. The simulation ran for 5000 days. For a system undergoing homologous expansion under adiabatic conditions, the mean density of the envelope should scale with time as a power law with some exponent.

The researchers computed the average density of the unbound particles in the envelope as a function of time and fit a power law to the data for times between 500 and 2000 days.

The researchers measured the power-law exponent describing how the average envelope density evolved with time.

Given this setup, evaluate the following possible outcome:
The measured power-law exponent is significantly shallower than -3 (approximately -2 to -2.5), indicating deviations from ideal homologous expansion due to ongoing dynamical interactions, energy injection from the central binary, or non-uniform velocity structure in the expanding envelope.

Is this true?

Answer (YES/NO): NO